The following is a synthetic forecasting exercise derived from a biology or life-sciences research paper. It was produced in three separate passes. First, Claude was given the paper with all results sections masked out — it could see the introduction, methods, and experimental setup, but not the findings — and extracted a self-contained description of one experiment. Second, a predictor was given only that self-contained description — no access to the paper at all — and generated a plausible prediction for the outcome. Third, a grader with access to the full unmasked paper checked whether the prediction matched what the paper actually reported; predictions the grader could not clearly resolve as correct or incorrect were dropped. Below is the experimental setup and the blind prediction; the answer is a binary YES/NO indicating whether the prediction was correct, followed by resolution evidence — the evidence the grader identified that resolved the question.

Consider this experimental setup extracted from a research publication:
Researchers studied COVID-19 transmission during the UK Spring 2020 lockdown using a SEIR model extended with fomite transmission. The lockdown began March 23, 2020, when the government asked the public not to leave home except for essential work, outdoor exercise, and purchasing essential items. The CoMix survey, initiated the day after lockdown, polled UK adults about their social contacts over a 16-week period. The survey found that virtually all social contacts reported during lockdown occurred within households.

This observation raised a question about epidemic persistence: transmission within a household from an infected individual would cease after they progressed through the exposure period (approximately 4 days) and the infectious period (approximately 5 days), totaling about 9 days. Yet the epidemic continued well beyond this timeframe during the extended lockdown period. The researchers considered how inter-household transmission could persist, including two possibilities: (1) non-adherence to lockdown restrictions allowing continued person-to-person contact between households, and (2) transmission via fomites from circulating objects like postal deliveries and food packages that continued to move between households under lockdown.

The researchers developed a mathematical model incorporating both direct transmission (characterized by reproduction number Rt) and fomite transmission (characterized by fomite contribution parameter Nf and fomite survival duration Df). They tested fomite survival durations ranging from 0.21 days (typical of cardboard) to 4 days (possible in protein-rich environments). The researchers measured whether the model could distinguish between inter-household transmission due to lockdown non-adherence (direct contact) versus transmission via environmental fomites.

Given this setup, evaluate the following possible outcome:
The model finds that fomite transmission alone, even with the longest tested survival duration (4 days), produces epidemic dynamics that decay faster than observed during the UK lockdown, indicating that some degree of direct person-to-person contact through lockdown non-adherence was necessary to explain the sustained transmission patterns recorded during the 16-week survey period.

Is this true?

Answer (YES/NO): NO